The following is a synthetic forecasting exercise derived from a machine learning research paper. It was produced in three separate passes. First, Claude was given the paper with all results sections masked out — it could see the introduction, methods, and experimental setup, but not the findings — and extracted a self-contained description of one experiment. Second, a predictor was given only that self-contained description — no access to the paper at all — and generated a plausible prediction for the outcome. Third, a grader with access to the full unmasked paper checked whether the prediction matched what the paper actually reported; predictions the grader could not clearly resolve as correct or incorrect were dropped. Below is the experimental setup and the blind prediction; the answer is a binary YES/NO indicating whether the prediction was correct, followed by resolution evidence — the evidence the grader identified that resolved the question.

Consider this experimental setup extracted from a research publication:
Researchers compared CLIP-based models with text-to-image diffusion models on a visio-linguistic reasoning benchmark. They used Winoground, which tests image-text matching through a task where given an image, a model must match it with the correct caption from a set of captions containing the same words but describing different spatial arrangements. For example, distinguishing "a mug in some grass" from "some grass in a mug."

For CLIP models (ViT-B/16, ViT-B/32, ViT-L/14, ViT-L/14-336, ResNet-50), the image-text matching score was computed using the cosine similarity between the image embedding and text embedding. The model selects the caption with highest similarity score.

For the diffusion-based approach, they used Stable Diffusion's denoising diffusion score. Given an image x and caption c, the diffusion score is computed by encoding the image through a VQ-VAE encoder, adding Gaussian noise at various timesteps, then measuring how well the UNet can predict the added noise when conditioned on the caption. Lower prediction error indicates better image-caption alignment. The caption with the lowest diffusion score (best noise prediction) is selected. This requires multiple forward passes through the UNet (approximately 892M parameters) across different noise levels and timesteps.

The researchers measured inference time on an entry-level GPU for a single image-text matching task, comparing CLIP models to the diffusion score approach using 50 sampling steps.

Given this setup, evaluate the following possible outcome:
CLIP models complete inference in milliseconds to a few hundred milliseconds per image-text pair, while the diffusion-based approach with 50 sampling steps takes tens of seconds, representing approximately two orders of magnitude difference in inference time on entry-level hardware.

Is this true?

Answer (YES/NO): NO